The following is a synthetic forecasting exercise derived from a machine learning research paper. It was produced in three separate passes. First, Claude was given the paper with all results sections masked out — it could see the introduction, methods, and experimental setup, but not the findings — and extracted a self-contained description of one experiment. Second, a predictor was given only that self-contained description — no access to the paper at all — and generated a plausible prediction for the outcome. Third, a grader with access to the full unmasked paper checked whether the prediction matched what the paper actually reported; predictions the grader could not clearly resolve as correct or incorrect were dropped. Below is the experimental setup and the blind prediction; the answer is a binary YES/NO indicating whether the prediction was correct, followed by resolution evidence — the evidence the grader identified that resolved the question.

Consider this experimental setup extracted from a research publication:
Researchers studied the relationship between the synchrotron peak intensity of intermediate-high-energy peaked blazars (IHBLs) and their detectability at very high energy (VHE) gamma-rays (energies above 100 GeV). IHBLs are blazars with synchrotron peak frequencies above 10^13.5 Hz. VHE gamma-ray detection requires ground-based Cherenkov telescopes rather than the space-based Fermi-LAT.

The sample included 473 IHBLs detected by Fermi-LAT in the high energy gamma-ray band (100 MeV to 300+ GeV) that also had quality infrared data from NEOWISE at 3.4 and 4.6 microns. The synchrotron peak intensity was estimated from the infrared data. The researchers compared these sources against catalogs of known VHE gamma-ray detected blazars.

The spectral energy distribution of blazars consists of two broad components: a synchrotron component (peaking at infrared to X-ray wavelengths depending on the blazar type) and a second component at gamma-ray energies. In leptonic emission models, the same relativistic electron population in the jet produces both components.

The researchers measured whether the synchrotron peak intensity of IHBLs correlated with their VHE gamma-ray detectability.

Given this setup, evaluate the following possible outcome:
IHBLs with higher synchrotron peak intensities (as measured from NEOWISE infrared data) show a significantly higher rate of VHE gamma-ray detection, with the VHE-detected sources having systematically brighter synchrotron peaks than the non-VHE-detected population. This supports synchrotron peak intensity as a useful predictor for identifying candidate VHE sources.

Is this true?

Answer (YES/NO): YES